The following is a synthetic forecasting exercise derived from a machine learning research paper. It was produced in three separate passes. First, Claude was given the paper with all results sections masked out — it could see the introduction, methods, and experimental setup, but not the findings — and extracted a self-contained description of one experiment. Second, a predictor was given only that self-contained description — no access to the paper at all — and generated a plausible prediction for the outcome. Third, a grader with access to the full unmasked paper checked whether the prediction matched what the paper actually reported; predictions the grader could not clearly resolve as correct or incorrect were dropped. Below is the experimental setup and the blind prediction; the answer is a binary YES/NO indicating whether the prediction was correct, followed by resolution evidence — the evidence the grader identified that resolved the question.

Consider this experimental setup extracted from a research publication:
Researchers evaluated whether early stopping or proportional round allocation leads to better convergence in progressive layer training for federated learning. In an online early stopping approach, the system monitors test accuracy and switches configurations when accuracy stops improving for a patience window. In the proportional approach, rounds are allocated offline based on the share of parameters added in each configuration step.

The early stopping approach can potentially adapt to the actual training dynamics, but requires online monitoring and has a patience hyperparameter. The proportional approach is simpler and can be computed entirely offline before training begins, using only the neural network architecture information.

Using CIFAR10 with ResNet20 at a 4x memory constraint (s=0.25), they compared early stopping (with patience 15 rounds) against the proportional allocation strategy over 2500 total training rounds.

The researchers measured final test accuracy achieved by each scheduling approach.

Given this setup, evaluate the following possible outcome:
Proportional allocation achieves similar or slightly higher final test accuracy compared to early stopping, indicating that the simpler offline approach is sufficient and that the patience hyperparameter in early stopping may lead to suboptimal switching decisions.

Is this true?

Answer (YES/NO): YES